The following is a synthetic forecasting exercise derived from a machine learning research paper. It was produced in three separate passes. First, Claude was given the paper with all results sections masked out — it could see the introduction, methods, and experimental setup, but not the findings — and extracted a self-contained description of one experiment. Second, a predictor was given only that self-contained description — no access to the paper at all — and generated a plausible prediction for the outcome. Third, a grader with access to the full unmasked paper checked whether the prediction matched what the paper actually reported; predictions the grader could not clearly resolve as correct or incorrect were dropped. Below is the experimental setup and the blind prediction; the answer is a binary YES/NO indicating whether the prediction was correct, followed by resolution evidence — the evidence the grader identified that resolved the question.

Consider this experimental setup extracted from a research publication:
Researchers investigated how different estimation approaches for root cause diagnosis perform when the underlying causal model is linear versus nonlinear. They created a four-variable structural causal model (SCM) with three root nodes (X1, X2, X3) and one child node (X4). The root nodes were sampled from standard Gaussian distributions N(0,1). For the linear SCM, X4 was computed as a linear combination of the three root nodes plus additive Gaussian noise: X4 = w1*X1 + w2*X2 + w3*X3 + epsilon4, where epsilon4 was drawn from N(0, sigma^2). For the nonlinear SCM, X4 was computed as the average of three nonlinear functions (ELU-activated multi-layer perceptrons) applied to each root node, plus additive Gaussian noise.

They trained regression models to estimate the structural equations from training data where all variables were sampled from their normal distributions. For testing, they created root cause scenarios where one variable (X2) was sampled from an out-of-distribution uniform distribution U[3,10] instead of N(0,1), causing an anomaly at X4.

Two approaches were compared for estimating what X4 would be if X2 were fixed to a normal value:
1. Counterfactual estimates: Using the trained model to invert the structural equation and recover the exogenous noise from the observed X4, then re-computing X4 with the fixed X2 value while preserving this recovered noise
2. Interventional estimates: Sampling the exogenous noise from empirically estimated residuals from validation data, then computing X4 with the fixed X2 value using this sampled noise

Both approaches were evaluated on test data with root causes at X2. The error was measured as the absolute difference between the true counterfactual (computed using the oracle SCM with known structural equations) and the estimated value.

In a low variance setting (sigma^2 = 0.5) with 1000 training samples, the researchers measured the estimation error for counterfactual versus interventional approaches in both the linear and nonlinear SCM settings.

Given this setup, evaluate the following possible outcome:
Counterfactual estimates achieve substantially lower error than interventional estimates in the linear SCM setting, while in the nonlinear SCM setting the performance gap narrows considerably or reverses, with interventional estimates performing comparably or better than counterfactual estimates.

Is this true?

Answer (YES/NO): YES